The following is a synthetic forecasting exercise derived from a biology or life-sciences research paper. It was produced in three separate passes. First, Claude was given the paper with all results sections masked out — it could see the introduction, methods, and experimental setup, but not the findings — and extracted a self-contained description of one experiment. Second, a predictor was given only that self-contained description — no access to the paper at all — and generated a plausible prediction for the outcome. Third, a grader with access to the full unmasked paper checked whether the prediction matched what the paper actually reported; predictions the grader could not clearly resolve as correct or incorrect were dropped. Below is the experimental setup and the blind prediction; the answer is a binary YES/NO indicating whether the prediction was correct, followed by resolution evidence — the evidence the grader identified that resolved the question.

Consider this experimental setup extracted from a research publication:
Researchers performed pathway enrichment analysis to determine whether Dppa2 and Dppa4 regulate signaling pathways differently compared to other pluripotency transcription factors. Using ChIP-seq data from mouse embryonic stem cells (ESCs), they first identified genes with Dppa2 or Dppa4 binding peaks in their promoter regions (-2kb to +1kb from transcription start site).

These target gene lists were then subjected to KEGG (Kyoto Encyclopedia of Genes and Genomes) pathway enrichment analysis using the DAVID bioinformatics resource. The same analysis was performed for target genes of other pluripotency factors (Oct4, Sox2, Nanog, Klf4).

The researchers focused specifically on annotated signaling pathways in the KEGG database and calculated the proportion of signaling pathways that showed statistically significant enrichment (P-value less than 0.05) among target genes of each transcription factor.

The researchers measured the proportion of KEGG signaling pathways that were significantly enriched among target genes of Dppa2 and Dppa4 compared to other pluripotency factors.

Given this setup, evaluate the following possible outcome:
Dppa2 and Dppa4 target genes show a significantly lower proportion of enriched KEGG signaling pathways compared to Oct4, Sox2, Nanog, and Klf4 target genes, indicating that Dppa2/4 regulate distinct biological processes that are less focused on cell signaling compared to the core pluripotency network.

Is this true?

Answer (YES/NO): NO